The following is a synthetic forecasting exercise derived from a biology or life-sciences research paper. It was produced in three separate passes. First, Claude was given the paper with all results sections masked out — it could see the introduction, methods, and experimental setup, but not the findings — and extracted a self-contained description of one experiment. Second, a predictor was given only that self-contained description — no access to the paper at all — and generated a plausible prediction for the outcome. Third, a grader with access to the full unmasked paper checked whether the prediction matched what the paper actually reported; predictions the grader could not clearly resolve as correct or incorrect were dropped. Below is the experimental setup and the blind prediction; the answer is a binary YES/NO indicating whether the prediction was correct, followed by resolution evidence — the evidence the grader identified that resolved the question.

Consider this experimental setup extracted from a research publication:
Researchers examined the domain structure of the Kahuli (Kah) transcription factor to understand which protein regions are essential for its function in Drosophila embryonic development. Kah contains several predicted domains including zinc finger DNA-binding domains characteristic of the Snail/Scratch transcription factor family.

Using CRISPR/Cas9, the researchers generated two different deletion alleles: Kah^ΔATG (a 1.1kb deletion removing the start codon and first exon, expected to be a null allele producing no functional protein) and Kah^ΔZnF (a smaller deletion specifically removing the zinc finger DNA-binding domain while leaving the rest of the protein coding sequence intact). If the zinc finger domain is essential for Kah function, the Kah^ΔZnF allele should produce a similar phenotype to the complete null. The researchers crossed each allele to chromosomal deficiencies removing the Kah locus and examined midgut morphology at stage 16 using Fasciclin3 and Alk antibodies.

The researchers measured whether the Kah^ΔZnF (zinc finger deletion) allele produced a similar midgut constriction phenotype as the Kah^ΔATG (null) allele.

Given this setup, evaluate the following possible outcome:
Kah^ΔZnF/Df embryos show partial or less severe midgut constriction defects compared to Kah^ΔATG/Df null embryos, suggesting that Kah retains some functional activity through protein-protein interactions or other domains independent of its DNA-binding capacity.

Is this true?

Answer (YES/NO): NO